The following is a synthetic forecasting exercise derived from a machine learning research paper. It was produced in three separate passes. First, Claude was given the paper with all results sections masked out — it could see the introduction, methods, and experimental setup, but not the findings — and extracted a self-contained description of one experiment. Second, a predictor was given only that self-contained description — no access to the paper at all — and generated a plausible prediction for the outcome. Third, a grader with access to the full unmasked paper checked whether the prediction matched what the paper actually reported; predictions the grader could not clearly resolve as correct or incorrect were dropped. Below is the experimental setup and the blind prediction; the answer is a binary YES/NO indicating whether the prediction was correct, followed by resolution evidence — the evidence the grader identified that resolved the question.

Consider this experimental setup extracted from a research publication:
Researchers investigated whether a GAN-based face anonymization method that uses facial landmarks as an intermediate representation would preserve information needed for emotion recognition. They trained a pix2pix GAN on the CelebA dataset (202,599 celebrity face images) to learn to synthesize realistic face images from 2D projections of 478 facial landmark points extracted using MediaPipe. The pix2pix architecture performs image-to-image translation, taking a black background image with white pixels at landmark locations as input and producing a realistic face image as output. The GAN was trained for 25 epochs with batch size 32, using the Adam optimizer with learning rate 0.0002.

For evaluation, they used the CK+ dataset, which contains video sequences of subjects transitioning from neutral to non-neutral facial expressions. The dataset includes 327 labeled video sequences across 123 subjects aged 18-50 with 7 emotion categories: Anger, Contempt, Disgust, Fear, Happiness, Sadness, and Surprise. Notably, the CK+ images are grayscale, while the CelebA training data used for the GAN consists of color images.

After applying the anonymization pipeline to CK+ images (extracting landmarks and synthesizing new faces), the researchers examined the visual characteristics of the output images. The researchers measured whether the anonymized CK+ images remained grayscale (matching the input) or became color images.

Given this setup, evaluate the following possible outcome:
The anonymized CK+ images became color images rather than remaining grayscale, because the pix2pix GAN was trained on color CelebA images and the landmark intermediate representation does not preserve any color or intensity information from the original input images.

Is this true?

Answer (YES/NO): YES